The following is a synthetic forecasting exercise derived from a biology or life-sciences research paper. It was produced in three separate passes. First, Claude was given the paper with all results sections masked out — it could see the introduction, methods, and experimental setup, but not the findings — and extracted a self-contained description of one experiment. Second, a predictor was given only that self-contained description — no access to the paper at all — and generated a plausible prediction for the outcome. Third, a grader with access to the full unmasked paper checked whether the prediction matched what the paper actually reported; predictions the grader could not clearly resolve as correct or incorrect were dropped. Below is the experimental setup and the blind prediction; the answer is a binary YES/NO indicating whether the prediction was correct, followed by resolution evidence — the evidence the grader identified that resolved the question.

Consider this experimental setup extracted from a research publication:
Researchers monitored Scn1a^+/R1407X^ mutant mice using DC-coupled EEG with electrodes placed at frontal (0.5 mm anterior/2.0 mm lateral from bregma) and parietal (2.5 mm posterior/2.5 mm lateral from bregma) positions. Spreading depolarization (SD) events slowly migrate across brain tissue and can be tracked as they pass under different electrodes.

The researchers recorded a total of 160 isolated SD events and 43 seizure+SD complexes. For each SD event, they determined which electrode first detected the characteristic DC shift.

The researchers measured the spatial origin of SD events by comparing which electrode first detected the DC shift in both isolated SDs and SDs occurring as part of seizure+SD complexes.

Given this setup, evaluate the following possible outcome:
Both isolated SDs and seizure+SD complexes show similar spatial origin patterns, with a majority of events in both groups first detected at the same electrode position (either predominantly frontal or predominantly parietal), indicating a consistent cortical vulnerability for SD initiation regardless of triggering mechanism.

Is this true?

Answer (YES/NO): YES